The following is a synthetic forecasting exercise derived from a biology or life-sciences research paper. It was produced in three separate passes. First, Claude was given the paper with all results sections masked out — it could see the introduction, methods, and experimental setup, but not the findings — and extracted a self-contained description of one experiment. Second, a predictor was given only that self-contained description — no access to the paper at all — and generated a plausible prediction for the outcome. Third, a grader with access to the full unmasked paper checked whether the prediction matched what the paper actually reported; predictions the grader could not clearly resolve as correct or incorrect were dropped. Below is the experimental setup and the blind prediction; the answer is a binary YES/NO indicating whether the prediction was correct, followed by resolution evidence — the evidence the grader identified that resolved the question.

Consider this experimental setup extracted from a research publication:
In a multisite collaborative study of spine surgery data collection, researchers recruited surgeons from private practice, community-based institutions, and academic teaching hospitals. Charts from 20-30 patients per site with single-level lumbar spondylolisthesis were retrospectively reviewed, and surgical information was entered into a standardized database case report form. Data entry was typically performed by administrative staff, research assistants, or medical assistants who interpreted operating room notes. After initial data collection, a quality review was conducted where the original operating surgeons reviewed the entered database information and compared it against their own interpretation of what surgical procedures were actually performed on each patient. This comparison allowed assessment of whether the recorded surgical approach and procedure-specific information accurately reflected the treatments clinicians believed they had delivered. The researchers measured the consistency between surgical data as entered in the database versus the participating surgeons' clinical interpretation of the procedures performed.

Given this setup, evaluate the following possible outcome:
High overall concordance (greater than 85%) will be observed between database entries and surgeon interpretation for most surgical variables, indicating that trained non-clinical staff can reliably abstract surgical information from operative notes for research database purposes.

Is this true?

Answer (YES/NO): NO